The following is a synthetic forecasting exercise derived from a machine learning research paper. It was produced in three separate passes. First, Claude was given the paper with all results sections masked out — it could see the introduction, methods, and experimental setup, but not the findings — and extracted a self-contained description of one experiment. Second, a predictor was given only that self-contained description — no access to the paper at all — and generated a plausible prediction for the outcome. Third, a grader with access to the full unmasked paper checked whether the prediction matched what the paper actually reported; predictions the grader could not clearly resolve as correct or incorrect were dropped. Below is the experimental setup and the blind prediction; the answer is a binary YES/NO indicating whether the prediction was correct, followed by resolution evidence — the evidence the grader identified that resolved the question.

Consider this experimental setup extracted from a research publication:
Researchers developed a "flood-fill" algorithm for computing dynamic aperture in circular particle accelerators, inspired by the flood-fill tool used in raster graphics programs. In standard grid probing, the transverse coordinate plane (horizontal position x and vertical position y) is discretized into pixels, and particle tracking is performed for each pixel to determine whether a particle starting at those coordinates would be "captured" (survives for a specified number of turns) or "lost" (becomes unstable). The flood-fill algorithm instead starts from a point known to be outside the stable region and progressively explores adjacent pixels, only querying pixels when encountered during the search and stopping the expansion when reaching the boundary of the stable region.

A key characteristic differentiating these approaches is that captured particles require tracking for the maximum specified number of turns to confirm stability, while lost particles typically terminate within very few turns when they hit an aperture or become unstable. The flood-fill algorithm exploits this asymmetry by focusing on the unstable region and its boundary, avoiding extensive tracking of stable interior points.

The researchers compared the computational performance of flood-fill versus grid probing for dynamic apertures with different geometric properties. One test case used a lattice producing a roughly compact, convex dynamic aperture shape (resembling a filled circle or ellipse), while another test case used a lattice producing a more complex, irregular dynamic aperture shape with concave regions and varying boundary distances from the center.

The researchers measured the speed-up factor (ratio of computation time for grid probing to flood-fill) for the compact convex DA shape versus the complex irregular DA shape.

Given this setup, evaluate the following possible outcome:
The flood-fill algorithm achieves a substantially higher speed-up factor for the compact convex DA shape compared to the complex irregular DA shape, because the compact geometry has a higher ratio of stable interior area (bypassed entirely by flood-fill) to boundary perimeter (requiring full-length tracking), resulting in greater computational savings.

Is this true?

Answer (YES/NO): YES